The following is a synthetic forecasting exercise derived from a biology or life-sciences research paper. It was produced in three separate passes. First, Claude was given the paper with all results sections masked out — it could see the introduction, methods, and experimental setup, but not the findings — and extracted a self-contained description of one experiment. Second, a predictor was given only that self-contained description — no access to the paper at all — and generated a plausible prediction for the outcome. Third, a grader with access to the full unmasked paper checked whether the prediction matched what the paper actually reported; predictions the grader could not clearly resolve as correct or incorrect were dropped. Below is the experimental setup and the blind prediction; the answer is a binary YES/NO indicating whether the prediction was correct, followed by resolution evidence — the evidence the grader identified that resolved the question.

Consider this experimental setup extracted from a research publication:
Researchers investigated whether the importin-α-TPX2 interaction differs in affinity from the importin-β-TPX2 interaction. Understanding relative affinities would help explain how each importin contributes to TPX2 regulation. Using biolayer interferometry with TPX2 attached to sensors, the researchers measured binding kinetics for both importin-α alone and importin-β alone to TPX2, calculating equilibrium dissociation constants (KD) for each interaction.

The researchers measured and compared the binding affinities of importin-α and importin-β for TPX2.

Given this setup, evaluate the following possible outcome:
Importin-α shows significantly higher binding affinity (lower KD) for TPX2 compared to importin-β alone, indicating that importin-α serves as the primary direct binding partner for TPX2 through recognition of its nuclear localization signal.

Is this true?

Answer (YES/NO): YES